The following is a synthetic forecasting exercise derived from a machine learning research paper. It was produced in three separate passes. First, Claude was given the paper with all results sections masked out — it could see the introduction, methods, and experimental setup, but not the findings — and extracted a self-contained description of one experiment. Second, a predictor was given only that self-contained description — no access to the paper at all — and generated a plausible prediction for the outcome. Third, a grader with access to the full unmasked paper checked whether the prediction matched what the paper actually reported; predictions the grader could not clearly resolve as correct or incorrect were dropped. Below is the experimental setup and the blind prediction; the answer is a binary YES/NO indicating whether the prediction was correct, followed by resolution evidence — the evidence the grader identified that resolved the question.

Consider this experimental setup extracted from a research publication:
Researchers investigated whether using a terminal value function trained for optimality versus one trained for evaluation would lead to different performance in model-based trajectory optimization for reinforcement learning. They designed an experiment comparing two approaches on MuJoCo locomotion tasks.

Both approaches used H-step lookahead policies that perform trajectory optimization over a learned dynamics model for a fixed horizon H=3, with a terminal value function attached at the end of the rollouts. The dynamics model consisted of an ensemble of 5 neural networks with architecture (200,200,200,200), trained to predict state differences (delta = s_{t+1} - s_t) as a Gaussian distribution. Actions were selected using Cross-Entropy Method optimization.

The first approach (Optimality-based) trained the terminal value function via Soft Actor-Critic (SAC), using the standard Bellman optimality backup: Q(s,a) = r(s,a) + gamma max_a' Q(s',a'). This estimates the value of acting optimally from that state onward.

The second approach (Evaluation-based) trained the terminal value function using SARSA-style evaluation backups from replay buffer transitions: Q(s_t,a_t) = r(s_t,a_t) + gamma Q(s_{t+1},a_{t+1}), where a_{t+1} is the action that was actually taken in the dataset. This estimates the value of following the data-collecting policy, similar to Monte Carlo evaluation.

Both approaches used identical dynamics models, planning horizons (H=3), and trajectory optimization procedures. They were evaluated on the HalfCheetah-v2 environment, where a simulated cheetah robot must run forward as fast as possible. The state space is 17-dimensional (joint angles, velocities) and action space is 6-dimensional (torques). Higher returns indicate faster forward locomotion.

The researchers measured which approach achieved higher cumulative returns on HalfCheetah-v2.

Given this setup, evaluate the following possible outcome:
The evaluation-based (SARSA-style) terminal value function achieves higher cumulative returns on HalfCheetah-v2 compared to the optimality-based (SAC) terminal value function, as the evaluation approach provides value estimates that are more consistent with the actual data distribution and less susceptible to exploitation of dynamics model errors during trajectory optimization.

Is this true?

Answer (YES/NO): NO